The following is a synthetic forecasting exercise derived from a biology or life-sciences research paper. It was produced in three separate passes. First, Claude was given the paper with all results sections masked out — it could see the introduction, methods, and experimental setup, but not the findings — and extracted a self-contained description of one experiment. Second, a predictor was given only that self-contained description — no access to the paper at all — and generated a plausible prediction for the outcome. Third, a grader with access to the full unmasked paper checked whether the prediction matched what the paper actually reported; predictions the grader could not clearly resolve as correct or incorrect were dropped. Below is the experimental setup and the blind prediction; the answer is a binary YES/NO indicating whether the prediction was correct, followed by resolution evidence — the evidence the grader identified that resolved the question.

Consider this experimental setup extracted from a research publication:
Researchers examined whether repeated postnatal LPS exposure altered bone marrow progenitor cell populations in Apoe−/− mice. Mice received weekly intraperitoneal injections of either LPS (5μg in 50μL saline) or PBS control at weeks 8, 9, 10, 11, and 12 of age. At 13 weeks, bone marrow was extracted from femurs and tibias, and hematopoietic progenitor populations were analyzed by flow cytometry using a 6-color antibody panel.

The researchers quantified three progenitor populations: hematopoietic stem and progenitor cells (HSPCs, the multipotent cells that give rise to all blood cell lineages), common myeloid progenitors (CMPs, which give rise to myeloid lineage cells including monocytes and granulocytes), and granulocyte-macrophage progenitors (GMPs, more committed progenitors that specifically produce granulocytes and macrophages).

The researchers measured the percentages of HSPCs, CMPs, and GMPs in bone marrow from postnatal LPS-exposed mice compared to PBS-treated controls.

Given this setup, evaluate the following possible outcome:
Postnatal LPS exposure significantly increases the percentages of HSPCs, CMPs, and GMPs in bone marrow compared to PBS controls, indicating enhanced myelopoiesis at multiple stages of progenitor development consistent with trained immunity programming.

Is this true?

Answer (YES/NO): NO